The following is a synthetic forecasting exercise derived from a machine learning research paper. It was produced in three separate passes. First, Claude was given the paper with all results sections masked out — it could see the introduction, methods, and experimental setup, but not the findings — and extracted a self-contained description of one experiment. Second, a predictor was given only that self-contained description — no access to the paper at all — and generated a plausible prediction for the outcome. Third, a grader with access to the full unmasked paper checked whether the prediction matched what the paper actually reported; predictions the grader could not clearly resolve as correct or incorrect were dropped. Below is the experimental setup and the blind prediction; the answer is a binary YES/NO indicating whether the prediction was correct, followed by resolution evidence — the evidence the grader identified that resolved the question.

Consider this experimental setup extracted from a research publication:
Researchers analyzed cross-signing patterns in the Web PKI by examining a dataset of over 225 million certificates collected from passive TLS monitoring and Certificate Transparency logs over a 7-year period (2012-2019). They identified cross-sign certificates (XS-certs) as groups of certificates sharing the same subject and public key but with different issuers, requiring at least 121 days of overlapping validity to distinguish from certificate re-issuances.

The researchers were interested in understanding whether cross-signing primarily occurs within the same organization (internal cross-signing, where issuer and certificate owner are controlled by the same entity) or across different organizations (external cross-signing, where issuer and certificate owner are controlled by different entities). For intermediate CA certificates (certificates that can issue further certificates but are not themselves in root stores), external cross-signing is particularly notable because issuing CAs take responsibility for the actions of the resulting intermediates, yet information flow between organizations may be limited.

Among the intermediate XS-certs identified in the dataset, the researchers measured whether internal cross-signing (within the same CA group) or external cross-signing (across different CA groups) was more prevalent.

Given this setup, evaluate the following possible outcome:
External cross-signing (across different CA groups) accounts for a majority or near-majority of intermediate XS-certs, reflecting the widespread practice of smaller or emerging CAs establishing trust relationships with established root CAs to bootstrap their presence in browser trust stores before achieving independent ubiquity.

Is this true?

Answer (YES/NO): YES